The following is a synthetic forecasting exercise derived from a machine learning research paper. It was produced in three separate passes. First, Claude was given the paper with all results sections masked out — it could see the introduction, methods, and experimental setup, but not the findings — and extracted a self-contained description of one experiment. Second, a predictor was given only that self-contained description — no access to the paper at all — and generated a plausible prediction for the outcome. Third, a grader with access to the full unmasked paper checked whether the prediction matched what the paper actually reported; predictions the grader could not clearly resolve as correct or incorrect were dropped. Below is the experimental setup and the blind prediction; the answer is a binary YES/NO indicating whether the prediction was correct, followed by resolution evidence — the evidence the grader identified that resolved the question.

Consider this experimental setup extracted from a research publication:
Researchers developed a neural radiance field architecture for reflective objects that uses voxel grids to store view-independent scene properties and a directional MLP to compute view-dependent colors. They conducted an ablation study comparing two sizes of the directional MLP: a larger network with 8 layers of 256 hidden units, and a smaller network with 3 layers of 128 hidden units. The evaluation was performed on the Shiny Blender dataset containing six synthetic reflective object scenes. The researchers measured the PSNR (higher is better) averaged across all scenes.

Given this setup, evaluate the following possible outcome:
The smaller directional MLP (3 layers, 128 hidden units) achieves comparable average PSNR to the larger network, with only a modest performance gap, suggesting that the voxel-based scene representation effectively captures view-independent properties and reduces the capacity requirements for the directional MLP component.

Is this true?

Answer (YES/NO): NO